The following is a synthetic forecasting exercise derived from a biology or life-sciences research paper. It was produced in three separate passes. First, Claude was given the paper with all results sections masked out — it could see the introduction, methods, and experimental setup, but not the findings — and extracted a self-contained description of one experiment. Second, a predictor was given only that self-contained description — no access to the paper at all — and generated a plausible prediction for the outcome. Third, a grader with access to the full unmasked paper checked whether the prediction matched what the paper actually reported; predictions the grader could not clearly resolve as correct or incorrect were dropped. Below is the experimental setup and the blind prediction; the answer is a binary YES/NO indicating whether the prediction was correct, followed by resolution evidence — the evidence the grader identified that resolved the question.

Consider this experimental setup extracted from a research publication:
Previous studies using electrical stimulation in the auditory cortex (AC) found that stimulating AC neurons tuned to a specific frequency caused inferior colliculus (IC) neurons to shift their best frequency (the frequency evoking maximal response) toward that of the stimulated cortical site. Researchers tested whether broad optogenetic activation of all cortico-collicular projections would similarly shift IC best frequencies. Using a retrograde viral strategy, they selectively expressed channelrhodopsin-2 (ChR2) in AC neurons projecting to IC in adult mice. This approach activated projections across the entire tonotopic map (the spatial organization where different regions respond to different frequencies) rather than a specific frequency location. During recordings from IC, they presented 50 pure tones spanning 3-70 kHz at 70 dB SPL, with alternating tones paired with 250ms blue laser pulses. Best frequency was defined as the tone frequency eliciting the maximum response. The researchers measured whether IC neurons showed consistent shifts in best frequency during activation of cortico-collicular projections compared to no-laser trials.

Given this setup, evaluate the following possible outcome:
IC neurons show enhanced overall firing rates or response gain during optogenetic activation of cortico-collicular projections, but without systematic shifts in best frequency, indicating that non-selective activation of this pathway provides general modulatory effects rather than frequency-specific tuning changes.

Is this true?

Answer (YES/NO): NO